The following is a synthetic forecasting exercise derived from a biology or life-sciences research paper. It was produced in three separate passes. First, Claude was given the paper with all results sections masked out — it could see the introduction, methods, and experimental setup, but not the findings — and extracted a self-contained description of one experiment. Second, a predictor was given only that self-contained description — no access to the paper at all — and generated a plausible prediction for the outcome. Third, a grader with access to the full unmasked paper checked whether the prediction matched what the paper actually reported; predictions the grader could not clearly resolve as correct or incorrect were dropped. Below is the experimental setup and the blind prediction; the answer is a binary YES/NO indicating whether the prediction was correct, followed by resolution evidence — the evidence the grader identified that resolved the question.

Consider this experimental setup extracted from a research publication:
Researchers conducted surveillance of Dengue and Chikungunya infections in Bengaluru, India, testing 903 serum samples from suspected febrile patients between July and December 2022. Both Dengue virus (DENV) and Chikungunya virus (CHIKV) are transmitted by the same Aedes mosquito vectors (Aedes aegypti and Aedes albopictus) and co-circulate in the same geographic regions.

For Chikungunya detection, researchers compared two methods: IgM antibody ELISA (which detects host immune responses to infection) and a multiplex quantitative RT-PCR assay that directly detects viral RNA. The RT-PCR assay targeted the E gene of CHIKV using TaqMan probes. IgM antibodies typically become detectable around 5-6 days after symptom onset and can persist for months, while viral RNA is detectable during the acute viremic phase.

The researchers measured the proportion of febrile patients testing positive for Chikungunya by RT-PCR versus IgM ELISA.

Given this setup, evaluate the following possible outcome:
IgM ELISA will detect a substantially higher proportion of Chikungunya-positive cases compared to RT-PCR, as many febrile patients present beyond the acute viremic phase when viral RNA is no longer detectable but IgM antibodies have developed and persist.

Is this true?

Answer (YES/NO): NO